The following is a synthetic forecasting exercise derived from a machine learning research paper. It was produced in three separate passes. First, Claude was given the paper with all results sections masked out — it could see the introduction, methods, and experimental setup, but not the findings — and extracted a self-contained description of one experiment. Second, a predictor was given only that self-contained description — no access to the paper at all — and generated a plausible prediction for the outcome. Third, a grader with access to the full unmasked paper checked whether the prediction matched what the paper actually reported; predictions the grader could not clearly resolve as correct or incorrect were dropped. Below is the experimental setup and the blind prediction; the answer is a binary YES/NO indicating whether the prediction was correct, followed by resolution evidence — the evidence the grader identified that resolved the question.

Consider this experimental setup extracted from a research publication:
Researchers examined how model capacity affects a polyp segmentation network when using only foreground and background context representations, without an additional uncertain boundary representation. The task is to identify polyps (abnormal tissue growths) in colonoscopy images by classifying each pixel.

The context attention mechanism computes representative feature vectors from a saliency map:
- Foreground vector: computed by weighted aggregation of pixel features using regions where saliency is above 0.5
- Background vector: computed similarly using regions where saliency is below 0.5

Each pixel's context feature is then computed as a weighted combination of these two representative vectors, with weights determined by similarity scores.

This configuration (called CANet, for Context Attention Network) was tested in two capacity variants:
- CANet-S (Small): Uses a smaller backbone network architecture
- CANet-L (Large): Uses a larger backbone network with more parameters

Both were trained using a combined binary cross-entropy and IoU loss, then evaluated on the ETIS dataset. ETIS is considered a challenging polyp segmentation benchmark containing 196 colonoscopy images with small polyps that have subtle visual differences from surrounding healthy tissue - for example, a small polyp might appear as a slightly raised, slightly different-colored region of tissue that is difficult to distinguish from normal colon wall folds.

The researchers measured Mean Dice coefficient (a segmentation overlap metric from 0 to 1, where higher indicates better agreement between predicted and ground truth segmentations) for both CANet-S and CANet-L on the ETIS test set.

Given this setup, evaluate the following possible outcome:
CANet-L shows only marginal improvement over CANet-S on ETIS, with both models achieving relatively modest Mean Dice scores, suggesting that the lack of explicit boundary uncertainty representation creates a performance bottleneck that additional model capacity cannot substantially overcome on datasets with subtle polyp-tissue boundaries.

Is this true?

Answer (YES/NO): NO